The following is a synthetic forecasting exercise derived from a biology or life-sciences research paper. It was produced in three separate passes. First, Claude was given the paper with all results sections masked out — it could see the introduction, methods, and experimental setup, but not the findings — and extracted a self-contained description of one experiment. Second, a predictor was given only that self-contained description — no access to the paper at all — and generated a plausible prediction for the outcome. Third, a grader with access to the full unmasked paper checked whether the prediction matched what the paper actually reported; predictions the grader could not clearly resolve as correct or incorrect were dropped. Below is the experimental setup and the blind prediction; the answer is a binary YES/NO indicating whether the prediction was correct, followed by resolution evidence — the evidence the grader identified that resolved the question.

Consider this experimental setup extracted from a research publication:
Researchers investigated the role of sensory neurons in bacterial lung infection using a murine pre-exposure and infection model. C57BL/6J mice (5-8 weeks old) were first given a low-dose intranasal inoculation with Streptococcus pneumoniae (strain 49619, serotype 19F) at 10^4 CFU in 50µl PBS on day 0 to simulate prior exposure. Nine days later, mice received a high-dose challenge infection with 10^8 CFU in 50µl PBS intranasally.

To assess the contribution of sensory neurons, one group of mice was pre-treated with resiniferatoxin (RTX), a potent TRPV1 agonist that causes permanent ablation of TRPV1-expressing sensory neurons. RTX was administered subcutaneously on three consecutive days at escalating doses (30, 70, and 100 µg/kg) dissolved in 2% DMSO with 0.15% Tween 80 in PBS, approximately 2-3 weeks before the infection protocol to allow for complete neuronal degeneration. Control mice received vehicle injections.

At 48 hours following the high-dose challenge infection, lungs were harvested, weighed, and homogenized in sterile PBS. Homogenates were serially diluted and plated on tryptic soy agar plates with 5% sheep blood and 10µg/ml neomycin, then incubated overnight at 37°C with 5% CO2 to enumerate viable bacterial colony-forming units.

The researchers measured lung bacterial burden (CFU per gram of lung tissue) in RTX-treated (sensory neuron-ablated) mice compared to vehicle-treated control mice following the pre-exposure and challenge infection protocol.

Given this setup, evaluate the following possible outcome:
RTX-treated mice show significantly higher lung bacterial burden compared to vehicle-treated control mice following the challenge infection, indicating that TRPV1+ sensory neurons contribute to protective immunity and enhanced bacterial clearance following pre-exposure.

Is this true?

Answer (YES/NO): YES